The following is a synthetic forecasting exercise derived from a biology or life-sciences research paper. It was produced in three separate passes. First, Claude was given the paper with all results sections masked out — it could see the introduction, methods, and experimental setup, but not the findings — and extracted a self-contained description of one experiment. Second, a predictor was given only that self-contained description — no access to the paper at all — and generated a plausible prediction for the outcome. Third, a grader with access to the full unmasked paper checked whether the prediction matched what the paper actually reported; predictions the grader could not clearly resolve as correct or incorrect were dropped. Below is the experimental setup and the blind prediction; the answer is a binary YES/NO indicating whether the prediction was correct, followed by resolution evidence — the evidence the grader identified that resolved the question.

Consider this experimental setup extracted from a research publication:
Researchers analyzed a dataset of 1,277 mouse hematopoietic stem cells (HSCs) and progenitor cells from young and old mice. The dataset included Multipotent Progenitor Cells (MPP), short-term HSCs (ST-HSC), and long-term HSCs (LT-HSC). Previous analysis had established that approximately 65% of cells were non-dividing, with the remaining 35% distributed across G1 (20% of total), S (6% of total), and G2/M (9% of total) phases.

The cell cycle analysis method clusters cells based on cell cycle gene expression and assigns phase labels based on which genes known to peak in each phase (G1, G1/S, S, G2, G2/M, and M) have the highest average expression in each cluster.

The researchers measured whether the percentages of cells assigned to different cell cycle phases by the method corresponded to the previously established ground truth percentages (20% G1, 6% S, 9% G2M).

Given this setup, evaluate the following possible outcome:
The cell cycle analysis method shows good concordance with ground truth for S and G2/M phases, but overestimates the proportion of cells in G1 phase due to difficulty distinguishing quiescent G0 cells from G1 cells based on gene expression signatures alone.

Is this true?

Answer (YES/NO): NO